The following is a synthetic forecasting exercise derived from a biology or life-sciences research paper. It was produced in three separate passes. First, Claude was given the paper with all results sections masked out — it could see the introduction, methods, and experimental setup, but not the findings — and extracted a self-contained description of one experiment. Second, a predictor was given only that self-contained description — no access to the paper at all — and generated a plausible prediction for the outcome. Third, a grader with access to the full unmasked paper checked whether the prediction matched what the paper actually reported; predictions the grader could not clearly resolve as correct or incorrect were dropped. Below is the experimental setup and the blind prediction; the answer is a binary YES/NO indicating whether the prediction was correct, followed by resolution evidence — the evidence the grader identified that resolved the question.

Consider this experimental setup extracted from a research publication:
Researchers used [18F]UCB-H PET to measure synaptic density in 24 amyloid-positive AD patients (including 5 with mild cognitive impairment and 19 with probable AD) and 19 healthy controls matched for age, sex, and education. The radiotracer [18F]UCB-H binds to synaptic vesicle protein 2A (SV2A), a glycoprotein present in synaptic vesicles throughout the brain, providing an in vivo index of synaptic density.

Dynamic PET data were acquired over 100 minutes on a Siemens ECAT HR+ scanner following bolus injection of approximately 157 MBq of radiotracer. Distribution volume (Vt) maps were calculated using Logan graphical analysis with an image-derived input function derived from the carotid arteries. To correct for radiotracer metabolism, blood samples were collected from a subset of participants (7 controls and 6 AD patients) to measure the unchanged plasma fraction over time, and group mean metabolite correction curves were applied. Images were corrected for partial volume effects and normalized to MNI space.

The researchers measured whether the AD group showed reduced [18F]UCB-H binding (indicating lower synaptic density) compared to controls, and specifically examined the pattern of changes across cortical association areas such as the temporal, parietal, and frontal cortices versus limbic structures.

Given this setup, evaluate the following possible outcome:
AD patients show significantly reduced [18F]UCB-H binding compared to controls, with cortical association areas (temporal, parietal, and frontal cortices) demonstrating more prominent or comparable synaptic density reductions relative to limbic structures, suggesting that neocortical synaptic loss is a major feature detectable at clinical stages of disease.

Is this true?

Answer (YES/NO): NO